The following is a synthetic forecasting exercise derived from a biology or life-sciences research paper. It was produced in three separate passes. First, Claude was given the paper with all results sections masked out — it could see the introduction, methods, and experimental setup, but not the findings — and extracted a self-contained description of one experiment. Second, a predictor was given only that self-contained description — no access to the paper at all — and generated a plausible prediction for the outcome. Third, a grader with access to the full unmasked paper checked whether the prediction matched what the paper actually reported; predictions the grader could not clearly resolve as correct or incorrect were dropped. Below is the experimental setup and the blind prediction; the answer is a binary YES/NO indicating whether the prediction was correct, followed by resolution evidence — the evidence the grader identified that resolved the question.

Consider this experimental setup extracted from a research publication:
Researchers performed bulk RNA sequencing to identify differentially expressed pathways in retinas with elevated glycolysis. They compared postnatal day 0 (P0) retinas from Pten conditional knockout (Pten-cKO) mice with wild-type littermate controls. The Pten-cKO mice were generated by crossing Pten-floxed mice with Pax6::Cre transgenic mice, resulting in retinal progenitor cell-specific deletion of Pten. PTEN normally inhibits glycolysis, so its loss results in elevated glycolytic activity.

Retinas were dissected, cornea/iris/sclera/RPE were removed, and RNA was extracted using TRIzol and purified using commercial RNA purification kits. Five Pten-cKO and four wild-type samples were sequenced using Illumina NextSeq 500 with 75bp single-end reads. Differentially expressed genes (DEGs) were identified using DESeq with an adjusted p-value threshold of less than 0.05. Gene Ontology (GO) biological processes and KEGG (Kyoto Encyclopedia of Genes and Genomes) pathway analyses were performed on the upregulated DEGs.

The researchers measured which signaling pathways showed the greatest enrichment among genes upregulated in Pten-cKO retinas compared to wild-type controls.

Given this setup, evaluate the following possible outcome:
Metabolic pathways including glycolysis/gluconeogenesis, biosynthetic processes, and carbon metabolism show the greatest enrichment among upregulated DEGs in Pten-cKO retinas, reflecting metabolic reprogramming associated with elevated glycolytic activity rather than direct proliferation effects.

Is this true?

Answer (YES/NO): NO